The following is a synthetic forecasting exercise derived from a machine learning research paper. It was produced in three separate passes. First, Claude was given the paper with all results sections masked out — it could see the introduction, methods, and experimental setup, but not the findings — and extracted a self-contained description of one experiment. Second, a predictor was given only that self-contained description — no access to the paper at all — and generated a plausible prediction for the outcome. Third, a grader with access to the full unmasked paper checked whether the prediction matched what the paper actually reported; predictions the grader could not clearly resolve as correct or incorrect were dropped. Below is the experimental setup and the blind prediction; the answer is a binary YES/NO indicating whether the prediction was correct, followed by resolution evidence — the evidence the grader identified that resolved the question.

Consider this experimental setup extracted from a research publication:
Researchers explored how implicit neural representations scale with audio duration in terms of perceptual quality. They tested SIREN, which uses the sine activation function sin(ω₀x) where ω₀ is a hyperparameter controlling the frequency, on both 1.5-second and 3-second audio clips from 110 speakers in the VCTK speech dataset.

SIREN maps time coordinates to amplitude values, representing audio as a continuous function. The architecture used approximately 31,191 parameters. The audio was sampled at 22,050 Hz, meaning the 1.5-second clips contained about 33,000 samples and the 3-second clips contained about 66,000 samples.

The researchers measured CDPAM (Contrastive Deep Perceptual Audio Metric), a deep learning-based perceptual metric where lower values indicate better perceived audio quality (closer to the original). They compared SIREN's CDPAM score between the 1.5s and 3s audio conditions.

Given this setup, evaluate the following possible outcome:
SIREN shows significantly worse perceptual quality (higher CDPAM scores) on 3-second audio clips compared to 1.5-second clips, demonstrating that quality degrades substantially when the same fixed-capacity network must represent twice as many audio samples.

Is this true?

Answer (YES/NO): YES